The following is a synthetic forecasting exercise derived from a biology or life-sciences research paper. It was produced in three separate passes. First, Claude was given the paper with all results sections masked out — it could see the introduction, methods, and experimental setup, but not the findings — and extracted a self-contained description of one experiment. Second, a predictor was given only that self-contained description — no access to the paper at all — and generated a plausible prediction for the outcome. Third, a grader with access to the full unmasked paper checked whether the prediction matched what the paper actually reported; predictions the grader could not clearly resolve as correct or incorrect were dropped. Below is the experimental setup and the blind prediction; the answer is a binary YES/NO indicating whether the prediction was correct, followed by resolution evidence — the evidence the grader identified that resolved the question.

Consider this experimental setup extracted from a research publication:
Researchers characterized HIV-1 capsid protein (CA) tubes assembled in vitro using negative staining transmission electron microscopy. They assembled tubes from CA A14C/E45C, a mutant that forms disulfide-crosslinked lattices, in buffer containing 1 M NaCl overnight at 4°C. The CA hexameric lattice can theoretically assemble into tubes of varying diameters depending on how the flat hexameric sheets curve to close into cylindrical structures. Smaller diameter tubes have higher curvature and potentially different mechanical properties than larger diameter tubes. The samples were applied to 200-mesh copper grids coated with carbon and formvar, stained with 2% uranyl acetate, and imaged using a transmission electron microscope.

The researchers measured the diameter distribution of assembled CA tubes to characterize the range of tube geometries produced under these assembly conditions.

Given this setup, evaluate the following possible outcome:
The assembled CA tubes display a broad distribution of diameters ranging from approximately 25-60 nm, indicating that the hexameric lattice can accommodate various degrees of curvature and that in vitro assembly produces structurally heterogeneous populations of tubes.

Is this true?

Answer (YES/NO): NO